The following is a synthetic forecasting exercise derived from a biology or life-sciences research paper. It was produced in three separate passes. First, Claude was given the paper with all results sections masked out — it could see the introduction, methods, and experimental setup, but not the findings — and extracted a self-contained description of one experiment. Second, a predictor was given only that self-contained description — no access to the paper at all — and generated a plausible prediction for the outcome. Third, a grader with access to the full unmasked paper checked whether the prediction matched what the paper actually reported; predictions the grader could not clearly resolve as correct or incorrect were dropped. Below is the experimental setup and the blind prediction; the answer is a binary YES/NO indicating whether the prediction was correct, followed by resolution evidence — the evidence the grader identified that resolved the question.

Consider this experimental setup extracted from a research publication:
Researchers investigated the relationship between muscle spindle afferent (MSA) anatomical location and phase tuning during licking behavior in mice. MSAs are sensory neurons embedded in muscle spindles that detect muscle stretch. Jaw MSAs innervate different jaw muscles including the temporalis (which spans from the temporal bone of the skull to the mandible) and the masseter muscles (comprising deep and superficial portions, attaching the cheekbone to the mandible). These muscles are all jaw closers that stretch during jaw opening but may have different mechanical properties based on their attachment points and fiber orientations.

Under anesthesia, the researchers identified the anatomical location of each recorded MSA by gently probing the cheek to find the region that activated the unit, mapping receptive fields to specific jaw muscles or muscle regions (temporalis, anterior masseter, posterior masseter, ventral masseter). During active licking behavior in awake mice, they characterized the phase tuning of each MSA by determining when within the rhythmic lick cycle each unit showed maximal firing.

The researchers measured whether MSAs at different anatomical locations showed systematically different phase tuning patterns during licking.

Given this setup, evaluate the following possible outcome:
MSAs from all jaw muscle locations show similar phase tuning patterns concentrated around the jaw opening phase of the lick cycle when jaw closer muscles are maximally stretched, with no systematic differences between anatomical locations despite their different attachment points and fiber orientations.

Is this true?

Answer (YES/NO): NO